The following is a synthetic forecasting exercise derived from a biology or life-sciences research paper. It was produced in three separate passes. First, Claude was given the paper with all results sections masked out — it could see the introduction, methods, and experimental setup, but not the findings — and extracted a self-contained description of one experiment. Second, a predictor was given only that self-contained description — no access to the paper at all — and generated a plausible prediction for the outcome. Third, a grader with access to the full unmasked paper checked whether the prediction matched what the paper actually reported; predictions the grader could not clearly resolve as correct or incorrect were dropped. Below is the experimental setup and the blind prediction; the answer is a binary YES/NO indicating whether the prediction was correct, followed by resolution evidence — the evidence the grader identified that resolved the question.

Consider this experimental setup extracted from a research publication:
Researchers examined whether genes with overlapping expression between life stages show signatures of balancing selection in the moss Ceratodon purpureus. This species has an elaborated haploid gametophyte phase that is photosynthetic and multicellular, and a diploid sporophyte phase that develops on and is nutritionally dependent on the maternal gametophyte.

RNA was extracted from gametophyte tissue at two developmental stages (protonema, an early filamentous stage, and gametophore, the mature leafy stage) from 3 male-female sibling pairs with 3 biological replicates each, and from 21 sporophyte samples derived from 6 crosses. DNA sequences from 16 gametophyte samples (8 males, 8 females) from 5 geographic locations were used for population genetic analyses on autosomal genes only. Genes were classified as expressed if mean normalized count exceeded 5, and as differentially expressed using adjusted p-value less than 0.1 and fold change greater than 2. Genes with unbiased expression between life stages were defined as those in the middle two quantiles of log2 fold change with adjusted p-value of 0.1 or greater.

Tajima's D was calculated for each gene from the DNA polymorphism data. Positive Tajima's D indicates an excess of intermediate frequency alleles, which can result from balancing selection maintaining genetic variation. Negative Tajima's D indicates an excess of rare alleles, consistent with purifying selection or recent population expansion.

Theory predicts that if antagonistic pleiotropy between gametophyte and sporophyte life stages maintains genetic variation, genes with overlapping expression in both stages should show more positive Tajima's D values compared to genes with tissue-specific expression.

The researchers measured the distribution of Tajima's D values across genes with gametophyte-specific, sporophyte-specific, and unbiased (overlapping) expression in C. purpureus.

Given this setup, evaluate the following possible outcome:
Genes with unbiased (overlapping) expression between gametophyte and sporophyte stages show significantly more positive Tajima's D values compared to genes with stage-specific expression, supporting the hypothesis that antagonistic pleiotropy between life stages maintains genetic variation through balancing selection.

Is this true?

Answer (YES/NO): NO